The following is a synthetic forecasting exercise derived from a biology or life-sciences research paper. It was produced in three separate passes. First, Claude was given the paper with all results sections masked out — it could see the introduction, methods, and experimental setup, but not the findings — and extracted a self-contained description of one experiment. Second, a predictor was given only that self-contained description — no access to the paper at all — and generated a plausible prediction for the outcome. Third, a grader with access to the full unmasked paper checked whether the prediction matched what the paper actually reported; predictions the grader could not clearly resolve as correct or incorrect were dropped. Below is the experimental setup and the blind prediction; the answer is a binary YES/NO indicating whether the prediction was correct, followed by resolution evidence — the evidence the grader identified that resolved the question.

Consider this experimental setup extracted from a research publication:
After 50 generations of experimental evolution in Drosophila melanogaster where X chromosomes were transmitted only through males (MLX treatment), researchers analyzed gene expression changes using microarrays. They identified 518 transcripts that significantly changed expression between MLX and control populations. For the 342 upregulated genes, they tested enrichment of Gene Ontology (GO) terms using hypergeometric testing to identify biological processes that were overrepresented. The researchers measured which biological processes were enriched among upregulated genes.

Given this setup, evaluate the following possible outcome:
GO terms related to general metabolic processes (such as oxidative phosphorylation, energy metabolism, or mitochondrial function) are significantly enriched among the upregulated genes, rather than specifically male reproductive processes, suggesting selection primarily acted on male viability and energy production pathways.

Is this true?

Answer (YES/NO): YES